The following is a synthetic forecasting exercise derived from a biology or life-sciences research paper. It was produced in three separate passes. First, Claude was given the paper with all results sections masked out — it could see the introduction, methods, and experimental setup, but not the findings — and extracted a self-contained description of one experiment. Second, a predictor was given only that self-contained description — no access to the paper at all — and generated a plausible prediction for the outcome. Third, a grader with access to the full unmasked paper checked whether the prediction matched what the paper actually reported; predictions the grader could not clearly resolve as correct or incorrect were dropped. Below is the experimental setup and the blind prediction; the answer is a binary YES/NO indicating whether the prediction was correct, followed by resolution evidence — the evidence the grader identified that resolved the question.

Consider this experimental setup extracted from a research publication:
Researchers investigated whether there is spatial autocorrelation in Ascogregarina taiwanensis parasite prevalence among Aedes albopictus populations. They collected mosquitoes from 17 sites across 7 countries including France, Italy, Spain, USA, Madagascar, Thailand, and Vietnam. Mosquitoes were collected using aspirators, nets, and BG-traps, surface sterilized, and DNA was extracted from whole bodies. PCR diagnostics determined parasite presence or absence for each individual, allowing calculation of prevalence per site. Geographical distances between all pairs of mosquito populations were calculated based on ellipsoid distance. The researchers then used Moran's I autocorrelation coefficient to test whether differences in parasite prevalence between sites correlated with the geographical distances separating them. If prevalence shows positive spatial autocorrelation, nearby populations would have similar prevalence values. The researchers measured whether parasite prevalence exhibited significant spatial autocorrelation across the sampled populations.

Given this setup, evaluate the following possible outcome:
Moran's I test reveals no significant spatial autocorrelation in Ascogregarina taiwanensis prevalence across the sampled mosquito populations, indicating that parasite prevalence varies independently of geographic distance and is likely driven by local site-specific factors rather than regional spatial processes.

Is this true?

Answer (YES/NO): NO